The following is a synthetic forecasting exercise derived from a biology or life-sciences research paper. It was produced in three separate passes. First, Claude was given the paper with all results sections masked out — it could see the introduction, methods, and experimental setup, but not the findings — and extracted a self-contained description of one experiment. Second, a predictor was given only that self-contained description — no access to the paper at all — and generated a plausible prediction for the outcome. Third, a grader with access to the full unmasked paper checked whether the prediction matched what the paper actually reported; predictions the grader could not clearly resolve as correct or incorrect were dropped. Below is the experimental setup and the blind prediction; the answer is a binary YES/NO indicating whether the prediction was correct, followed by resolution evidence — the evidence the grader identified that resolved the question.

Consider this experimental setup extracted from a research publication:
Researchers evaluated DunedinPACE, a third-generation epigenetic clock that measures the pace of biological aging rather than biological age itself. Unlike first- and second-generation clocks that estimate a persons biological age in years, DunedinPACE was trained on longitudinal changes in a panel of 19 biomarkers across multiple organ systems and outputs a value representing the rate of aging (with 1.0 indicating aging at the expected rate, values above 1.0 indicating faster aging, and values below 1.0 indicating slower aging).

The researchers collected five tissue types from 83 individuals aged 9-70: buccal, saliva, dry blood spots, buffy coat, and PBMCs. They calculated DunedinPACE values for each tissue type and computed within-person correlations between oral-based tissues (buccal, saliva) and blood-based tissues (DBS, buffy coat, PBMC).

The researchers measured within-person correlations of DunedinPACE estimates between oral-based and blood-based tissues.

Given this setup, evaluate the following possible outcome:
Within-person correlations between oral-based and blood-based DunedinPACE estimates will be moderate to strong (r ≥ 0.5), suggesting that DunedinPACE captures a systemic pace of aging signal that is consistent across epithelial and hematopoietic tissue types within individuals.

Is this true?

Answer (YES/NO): NO